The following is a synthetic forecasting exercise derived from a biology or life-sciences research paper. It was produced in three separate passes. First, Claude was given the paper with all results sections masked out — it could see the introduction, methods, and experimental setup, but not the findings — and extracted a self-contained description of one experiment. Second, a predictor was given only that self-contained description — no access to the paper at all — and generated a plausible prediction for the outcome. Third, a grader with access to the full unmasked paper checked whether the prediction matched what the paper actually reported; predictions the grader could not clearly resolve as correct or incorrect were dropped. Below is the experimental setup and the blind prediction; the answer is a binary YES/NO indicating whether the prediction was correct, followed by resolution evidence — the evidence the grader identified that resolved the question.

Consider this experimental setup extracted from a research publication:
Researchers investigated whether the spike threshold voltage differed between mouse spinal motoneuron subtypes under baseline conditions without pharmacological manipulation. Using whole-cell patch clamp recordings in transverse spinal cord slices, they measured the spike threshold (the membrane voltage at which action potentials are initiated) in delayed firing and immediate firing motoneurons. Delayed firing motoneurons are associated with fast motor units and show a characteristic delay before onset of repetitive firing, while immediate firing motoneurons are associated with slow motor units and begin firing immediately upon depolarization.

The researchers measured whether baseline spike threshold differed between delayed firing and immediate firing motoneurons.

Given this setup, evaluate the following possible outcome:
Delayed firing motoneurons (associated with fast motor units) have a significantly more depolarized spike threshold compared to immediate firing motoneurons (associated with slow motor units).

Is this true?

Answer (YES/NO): YES